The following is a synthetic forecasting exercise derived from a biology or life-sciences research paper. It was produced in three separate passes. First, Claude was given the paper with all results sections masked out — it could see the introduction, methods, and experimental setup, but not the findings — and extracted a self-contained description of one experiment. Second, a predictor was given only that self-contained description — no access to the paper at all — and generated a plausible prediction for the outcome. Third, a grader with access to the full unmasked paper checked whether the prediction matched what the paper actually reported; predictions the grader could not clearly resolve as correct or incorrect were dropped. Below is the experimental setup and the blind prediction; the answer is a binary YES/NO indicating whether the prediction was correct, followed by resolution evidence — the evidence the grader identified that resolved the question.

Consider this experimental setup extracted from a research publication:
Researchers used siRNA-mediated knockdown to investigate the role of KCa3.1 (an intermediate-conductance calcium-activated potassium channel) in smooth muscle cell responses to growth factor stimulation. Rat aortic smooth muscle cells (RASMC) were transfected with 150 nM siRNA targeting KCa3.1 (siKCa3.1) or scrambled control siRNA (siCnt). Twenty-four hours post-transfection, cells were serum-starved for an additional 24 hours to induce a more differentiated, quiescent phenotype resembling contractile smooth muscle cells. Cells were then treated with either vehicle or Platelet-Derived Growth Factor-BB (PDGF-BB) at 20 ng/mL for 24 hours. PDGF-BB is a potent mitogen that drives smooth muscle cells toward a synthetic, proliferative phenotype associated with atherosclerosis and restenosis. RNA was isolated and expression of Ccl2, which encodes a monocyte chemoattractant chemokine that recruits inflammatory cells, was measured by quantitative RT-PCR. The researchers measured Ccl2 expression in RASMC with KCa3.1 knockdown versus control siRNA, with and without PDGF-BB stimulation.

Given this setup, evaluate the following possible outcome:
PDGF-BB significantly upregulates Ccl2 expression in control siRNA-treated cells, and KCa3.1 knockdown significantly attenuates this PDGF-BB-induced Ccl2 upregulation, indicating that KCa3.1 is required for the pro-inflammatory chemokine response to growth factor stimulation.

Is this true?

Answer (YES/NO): YES